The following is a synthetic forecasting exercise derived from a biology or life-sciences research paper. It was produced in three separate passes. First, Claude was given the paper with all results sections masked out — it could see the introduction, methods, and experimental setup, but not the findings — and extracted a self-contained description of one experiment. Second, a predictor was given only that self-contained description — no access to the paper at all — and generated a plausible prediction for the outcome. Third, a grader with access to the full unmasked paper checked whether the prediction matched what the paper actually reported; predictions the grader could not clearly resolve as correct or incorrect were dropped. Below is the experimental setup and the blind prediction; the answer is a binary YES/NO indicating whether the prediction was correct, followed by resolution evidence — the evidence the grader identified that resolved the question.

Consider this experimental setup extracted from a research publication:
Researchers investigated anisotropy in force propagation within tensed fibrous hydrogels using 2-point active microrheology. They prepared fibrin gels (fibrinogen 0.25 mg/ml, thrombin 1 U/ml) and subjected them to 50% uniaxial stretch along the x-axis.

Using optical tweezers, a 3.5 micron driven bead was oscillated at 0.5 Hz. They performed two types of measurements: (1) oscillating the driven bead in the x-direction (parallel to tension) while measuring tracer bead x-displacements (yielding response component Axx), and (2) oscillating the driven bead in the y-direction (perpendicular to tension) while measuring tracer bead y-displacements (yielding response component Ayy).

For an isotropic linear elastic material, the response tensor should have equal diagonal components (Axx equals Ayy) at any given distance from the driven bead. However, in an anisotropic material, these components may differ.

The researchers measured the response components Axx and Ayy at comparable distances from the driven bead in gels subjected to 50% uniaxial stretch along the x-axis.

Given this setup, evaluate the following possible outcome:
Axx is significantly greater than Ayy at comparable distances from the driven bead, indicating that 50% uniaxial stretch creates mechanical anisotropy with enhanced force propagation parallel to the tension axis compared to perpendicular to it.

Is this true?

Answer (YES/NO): NO